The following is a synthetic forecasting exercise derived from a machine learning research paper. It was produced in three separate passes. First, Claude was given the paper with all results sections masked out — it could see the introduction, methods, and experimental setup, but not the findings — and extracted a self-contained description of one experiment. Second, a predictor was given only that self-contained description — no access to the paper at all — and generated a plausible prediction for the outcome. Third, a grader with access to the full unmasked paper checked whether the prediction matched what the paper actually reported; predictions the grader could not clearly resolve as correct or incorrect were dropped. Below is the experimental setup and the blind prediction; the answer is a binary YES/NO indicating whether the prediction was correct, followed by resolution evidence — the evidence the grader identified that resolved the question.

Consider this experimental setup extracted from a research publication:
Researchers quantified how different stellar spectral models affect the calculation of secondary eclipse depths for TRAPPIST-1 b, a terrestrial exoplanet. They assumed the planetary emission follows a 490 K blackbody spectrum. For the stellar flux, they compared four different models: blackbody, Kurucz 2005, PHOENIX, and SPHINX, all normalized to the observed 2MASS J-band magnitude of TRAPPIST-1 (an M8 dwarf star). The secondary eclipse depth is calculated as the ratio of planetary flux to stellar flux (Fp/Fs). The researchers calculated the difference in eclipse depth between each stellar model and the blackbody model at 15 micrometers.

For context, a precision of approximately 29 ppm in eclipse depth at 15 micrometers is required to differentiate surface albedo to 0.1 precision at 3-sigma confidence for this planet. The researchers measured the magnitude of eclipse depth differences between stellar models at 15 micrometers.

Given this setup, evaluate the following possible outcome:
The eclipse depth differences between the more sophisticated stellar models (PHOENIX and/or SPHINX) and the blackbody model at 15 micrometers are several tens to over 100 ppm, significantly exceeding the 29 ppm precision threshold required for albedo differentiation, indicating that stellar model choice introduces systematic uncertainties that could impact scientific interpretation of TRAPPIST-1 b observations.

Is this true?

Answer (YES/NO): NO